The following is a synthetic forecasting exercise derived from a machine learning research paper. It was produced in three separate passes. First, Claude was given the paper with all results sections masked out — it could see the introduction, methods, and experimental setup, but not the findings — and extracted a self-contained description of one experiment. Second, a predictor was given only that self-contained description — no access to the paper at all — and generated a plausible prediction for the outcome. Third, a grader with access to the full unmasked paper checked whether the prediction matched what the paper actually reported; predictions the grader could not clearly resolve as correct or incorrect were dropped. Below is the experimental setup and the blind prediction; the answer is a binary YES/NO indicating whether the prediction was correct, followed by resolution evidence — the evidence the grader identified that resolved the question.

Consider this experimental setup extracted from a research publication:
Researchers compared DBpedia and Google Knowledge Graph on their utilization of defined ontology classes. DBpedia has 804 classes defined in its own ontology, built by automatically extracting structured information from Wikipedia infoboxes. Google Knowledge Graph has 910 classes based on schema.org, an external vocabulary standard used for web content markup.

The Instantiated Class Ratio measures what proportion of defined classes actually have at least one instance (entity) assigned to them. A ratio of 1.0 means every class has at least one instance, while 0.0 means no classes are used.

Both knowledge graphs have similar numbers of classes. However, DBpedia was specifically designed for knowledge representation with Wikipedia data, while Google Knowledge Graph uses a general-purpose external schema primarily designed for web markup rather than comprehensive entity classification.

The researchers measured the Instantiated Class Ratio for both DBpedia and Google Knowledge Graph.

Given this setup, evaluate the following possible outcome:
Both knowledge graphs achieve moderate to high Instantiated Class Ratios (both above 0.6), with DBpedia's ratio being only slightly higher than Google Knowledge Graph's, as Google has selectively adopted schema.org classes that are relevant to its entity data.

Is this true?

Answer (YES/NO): NO